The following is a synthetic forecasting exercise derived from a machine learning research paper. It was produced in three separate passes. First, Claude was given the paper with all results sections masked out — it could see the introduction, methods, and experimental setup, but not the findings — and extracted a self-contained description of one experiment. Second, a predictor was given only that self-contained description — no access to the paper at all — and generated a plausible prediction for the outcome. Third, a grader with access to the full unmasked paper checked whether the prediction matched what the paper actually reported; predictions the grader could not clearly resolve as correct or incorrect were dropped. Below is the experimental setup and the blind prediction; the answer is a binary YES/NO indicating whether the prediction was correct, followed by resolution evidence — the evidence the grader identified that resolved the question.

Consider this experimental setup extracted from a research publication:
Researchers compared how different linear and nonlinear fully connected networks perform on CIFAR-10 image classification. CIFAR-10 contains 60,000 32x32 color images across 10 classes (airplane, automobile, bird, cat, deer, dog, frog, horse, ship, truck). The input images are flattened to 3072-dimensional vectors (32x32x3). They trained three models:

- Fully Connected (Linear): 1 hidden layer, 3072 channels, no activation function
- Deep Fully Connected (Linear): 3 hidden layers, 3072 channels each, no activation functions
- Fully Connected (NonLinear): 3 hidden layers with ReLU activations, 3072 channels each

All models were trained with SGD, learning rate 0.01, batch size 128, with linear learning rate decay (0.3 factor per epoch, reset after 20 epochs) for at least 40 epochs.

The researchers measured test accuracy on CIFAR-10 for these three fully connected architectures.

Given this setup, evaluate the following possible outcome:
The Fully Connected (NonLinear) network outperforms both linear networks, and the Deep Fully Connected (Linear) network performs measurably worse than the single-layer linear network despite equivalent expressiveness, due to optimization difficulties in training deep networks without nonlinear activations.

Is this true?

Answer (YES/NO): NO